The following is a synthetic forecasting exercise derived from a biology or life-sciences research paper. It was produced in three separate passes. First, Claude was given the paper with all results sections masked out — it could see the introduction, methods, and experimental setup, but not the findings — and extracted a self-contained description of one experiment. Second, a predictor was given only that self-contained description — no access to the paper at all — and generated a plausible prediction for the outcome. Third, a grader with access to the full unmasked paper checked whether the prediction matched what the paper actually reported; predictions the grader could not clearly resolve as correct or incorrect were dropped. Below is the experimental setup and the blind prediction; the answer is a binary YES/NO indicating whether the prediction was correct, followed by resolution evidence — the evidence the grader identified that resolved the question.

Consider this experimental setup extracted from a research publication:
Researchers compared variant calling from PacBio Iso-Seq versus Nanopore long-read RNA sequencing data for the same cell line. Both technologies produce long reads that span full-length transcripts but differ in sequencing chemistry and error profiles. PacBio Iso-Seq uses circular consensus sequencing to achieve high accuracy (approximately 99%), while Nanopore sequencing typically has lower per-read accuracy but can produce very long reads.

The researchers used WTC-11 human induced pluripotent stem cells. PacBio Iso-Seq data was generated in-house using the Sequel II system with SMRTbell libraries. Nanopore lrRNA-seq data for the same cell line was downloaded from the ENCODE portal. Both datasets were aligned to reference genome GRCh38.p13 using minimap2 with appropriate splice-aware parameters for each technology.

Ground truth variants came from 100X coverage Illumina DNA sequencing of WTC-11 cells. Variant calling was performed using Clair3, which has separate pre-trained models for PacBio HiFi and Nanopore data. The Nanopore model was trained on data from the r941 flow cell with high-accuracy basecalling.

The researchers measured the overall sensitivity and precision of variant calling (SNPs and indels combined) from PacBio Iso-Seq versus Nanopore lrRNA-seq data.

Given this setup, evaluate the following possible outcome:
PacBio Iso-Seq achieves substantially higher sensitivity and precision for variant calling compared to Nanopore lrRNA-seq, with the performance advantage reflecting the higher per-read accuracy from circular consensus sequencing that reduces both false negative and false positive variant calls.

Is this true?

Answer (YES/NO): YES